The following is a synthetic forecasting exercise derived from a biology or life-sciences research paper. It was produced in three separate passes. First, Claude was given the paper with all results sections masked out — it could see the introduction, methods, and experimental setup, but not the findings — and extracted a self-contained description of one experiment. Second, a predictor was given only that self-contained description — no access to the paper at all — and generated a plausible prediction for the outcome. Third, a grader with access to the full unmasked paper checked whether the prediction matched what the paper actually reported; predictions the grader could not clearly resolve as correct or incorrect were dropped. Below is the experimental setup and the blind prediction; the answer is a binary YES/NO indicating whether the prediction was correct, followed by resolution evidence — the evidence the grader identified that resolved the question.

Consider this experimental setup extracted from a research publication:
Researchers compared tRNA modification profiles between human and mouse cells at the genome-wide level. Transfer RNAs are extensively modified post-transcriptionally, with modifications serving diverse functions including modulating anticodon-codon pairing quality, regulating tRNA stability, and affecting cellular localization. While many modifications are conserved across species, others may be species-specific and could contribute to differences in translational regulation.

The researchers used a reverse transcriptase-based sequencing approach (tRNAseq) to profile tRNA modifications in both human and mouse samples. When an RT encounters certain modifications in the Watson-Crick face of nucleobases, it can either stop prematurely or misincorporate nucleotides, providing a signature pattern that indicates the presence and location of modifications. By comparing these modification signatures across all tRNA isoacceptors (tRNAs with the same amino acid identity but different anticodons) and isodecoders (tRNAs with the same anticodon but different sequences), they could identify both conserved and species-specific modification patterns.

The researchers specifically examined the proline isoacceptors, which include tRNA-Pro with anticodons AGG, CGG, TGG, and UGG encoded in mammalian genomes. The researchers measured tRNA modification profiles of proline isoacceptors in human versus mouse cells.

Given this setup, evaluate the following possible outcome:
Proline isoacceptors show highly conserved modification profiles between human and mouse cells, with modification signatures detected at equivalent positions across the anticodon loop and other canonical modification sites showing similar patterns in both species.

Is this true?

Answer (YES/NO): NO